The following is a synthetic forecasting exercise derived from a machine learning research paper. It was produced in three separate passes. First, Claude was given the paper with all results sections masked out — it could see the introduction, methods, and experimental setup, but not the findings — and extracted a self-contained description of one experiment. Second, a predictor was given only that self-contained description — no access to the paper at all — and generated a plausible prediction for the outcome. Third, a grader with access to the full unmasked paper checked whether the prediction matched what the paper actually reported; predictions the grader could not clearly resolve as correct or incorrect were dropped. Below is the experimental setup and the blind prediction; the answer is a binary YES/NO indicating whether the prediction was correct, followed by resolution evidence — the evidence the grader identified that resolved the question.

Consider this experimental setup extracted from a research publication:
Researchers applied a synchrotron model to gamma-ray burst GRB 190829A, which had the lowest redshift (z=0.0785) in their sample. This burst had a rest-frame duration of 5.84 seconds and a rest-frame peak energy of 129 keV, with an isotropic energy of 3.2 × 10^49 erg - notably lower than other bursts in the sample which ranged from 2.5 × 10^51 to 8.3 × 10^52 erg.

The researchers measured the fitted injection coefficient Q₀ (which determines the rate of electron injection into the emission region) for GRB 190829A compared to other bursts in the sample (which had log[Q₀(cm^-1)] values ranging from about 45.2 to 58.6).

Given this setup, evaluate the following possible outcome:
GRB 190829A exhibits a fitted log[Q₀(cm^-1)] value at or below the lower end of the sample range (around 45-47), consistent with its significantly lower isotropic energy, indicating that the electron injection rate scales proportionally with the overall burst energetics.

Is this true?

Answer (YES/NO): NO